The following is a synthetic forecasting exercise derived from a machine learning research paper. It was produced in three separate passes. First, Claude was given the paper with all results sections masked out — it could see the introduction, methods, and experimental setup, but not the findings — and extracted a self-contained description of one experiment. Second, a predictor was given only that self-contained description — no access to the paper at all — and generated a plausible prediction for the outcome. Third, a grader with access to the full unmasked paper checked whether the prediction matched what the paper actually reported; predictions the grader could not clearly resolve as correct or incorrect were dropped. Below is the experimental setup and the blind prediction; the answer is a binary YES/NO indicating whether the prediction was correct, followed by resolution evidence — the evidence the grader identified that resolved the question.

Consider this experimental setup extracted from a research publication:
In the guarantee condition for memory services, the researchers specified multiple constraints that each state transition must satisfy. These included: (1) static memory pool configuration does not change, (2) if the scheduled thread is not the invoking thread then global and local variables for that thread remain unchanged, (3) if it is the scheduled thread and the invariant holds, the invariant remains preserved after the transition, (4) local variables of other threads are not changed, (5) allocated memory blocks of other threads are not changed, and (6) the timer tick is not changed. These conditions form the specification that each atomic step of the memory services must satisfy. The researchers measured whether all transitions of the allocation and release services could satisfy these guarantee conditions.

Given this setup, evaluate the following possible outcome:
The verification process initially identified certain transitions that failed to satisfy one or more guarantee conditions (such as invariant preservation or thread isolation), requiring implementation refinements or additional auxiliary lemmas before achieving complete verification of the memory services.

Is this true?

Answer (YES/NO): YES